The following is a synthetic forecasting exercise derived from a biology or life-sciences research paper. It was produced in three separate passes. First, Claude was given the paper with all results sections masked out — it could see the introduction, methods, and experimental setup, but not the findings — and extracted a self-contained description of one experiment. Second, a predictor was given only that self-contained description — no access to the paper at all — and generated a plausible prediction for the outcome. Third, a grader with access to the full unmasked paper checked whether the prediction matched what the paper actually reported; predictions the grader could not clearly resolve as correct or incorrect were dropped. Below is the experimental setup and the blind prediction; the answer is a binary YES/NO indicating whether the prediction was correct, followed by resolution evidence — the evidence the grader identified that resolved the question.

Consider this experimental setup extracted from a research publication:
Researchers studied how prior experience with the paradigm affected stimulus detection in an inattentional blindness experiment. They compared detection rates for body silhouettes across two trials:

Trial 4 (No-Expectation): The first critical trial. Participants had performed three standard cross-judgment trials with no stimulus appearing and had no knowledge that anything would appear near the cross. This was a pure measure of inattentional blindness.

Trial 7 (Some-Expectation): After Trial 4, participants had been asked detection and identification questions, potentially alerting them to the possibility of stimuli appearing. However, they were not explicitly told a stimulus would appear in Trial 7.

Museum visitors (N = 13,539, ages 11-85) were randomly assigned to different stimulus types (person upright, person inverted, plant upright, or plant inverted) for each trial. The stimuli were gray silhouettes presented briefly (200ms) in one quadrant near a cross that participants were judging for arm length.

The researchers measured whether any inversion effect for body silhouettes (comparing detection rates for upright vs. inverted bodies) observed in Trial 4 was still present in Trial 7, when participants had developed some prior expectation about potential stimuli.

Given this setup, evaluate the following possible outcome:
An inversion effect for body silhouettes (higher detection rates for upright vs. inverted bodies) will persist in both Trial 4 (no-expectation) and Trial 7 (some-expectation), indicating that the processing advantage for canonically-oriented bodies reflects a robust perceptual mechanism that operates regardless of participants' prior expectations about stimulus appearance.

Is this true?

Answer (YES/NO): YES